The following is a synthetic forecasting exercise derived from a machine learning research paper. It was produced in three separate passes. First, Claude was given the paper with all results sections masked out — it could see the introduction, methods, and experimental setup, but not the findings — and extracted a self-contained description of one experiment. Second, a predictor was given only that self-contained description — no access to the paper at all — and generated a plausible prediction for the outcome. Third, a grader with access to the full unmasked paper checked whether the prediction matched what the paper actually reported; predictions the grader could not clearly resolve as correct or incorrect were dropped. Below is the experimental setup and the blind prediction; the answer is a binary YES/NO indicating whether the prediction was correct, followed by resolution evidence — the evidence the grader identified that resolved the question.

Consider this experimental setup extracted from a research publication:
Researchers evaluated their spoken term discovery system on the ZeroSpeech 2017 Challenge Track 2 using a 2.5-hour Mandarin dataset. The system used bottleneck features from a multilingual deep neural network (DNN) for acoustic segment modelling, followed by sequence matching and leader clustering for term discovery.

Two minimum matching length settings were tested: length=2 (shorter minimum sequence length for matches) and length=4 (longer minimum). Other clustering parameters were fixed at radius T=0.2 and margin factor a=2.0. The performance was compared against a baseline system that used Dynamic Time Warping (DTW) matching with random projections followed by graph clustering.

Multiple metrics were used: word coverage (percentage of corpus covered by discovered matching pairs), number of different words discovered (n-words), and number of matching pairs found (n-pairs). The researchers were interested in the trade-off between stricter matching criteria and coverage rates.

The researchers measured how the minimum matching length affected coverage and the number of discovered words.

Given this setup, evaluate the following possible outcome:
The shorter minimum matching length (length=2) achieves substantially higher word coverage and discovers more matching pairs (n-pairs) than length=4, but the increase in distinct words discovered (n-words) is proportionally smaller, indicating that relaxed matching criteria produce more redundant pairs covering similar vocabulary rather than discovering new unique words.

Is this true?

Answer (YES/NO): NO